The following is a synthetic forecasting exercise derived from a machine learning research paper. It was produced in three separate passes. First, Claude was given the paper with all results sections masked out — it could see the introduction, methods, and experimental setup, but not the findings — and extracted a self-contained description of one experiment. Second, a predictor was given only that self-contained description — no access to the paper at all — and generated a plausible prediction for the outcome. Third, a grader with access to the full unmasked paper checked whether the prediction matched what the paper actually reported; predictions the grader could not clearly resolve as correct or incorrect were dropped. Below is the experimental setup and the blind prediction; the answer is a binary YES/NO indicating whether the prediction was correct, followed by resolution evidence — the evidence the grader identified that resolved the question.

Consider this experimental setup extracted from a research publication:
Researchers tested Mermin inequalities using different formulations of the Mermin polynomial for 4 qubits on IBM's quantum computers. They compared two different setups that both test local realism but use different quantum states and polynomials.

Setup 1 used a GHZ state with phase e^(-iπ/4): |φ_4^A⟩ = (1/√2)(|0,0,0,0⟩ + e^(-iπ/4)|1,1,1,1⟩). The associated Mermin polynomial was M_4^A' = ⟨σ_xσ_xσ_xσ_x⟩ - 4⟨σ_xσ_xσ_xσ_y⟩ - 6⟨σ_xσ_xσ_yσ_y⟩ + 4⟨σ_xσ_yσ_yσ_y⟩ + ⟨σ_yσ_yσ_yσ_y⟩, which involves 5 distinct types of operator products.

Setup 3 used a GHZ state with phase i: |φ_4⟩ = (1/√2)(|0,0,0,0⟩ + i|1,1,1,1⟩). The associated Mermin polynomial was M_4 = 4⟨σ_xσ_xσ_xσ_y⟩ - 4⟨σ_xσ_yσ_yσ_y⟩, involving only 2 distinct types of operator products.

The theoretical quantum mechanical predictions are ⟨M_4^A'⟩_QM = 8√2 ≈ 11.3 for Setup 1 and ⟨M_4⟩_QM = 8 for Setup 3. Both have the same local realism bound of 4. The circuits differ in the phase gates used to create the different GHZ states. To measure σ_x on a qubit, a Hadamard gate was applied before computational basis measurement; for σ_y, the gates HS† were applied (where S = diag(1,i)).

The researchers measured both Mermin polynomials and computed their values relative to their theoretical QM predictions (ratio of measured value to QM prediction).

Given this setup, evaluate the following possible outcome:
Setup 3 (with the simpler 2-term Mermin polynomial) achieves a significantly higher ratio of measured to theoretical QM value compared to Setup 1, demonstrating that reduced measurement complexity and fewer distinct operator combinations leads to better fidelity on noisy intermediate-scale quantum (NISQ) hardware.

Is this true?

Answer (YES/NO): NO